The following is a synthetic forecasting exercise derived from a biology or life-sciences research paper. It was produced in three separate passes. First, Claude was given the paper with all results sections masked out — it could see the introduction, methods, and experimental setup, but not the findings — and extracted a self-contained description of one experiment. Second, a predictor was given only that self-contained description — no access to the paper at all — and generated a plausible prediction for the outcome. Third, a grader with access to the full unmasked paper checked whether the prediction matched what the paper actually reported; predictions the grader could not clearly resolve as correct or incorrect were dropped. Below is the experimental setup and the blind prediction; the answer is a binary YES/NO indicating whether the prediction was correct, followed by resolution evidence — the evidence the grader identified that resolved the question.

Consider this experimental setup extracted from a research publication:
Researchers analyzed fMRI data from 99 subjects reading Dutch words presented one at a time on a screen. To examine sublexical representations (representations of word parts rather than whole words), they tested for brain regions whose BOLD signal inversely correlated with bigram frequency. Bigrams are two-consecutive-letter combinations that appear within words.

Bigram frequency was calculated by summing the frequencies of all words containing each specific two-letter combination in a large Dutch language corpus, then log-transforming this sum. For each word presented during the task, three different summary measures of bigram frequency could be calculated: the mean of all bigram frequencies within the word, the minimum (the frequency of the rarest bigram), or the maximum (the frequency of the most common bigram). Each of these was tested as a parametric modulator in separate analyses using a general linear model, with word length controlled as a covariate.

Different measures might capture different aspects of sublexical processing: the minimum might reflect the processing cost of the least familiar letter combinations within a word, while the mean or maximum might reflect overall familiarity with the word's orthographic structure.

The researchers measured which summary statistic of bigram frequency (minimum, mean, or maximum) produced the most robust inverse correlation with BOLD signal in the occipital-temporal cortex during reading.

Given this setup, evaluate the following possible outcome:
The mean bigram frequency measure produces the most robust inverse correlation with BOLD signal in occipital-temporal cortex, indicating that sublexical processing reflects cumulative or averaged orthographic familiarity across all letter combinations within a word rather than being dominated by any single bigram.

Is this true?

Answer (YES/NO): NO